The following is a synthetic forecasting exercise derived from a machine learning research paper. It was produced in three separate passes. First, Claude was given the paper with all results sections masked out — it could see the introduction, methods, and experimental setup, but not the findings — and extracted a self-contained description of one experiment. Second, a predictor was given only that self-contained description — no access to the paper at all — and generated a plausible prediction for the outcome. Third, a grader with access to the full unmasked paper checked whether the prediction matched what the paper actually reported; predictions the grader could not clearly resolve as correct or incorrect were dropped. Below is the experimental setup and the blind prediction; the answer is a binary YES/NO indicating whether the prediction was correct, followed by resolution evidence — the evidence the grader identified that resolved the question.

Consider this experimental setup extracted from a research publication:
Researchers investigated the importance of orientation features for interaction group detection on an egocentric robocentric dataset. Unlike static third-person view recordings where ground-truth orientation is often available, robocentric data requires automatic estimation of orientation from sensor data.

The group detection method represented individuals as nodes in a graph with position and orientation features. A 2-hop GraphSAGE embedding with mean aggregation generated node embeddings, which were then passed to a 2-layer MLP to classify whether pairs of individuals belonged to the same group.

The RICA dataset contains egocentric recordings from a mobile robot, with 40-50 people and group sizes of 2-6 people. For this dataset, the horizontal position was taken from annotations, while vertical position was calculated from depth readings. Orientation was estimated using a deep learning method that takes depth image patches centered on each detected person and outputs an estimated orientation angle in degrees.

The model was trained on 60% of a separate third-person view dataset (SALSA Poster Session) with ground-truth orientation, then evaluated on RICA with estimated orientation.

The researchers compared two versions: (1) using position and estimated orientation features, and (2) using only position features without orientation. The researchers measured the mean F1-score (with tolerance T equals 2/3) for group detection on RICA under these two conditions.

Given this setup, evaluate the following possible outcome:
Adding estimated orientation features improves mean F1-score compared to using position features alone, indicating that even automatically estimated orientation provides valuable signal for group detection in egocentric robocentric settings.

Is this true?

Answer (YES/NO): YES